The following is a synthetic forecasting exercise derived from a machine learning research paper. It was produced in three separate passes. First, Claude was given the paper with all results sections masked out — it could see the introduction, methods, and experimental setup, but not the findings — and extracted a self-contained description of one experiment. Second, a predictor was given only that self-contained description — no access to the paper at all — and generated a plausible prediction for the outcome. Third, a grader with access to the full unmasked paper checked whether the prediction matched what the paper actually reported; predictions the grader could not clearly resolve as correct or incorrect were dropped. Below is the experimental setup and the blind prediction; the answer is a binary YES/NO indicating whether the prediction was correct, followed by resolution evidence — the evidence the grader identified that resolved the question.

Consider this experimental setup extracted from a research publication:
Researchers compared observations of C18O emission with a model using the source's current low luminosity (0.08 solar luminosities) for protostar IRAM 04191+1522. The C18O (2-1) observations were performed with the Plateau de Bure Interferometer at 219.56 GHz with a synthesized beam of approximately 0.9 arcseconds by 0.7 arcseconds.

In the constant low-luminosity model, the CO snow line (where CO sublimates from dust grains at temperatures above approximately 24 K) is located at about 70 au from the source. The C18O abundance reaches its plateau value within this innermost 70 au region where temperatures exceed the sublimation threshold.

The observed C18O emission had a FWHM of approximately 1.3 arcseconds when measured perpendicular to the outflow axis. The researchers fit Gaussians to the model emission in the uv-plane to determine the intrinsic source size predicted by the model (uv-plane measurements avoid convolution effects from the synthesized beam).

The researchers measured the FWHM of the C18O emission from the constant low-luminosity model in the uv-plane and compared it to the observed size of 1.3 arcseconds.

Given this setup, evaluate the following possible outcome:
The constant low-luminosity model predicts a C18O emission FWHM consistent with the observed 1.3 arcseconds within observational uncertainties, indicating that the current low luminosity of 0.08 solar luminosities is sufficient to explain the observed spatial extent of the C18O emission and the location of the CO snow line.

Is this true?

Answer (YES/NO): NO